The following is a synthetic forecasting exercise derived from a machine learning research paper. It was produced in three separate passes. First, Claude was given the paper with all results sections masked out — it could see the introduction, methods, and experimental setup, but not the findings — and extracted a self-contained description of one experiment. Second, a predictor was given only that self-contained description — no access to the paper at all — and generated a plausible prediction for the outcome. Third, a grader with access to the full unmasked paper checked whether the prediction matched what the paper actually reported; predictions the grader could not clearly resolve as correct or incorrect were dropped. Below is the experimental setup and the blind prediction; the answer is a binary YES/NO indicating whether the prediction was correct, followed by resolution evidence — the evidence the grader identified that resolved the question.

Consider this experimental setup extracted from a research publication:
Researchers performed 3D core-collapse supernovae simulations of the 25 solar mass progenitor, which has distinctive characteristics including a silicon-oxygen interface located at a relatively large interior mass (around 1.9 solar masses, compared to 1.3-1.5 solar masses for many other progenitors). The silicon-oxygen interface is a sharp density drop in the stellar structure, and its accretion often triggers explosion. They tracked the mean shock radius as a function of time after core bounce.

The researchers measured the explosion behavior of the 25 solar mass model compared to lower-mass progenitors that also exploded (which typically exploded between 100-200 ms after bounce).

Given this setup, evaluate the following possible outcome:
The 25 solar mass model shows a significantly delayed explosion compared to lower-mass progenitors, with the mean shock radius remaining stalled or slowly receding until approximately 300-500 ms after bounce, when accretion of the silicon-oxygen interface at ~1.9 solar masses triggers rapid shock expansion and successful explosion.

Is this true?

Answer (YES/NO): NO